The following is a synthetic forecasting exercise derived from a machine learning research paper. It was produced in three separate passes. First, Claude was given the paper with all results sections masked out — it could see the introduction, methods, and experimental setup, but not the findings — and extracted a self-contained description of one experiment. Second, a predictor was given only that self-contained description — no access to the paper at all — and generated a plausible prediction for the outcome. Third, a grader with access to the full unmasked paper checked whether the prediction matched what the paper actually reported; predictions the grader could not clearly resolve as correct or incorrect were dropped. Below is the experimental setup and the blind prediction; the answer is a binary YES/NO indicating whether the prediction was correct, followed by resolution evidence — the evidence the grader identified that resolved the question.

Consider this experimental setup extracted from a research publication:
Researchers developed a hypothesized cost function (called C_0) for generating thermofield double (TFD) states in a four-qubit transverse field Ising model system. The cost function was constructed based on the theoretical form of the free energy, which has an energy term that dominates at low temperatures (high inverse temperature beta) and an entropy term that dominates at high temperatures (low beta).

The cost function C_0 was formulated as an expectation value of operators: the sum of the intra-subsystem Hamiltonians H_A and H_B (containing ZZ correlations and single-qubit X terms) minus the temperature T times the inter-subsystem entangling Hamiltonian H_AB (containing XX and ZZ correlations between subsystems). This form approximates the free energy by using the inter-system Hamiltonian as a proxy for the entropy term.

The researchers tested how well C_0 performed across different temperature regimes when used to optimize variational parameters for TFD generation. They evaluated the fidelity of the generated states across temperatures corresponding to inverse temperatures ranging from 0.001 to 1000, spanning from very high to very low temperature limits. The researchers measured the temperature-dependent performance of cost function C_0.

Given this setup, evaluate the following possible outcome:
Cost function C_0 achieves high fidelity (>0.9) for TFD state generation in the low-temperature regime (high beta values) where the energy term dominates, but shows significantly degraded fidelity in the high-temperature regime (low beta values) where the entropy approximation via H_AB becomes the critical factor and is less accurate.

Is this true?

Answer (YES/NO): NO